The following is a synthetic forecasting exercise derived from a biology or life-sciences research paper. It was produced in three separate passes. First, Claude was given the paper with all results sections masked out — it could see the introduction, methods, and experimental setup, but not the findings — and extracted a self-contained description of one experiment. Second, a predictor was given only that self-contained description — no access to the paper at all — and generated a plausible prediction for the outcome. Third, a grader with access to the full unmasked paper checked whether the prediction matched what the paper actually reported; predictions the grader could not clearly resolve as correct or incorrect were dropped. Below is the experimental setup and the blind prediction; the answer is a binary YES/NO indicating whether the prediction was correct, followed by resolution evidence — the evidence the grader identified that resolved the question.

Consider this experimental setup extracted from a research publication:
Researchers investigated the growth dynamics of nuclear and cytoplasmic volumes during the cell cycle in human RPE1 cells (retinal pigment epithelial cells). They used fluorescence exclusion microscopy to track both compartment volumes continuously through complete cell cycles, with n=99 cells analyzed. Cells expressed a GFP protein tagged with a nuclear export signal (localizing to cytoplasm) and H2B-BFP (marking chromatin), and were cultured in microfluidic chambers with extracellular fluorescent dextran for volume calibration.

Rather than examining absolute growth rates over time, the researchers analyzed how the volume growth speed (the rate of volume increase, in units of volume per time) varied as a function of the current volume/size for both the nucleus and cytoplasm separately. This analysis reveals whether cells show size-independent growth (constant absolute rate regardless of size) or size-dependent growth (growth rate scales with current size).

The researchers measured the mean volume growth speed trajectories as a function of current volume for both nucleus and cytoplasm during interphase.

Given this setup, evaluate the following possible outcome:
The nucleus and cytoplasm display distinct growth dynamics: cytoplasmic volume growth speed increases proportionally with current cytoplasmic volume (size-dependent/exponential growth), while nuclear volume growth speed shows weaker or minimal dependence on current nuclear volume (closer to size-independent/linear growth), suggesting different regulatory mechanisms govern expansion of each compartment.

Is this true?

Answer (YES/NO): YES